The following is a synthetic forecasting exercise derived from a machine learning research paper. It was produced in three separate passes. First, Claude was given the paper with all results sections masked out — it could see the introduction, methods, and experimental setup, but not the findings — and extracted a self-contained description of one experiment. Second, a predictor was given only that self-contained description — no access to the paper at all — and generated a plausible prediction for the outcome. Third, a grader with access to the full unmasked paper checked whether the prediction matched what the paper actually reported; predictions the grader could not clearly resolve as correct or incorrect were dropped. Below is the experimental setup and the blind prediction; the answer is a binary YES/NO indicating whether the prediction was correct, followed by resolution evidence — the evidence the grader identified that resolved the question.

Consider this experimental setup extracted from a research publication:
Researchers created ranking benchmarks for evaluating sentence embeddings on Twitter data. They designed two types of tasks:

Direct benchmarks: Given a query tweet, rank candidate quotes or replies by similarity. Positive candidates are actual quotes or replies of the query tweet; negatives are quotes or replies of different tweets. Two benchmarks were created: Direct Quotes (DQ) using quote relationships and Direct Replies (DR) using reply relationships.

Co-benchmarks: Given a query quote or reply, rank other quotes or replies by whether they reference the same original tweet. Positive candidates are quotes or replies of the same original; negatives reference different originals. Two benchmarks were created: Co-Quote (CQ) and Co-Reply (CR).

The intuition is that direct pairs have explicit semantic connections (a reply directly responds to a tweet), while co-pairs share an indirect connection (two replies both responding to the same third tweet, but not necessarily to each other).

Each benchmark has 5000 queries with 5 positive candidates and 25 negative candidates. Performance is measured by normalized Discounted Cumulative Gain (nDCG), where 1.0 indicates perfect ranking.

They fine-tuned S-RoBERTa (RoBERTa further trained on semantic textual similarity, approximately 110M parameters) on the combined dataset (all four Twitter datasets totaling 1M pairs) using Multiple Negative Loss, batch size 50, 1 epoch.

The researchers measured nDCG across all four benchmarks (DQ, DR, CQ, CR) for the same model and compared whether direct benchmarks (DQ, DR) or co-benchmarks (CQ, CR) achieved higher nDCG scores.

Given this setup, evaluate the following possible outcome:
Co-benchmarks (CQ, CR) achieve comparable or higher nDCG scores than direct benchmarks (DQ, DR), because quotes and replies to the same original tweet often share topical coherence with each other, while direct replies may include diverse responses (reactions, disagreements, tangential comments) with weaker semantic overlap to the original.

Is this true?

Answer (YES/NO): NO